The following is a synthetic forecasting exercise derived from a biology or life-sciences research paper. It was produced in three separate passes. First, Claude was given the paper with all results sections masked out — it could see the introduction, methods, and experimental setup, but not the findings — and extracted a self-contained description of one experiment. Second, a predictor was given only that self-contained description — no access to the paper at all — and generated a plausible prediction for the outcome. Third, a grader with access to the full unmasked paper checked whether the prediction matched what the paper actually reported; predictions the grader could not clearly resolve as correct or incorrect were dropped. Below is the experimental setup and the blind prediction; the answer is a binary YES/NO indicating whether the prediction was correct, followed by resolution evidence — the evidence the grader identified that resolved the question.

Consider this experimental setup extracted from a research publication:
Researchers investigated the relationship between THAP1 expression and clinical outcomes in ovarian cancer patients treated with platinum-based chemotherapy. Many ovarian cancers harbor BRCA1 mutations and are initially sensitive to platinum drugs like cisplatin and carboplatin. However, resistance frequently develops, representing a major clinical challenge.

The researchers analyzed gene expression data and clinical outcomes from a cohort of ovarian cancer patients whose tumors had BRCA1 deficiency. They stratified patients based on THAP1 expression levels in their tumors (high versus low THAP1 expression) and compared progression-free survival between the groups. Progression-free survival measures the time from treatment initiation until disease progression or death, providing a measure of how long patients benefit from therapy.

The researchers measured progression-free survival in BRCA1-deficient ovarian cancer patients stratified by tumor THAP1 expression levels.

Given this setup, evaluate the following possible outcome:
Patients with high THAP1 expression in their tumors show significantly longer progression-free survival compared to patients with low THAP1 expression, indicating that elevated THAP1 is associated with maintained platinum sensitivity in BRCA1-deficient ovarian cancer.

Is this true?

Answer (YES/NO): YES